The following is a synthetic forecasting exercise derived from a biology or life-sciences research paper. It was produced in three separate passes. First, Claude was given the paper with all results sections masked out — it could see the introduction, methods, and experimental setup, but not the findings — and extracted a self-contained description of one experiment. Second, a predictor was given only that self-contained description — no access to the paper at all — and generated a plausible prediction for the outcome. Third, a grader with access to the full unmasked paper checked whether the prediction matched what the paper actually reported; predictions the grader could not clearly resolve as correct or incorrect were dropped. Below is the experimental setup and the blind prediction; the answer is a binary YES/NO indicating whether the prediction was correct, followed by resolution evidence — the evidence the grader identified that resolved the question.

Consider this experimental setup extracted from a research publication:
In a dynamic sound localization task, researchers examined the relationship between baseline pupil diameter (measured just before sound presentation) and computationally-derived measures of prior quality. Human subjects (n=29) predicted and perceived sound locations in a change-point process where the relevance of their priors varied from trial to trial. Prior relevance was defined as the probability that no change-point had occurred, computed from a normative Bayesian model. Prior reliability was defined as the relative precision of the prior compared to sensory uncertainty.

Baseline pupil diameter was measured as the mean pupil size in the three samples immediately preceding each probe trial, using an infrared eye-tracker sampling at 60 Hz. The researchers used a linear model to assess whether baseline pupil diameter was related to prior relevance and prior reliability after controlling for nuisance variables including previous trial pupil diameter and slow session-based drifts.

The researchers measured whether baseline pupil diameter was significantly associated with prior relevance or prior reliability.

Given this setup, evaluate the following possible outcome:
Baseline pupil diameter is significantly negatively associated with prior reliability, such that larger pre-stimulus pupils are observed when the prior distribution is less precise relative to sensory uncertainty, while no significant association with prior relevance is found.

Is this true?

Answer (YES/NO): YES